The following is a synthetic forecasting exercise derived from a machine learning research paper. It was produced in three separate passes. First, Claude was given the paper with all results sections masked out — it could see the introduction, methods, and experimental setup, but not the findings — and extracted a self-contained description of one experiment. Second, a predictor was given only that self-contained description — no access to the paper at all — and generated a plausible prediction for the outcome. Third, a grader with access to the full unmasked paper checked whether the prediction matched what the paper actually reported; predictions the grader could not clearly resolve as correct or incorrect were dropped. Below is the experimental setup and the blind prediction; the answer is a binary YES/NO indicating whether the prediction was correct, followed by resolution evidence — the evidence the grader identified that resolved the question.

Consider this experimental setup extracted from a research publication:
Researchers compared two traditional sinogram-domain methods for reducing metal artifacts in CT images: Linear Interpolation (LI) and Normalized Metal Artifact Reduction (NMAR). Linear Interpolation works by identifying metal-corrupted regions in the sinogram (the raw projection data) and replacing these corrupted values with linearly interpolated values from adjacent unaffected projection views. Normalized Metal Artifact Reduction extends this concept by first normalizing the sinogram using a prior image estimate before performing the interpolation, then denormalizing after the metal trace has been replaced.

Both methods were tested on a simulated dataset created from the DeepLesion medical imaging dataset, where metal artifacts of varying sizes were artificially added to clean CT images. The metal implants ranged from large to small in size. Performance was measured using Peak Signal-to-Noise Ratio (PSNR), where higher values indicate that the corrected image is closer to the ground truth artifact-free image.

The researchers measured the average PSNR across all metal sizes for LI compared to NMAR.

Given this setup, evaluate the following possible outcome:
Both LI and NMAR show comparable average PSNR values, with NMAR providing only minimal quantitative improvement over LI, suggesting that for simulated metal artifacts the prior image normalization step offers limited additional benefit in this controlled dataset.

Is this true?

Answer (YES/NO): YES